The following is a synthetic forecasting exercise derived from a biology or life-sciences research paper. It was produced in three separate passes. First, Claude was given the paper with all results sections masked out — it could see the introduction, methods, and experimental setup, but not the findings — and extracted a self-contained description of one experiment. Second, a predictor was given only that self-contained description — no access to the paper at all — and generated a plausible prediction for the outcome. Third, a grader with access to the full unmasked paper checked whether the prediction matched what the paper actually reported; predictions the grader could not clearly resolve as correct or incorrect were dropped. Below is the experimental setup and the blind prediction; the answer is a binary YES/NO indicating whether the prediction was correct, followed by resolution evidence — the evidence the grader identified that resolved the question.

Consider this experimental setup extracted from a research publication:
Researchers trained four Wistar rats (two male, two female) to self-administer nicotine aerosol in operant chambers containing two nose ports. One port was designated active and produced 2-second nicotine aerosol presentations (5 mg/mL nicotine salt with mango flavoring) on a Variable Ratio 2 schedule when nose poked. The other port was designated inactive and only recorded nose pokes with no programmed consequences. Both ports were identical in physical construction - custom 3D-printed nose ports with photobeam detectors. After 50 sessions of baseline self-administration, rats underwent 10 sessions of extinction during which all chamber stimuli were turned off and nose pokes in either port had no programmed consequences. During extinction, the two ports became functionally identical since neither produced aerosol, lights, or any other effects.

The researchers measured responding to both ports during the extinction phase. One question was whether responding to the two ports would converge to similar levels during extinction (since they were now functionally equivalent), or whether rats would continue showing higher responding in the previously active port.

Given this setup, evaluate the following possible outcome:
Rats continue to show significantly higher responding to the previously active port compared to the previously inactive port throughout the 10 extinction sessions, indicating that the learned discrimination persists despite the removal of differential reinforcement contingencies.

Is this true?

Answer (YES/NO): NO